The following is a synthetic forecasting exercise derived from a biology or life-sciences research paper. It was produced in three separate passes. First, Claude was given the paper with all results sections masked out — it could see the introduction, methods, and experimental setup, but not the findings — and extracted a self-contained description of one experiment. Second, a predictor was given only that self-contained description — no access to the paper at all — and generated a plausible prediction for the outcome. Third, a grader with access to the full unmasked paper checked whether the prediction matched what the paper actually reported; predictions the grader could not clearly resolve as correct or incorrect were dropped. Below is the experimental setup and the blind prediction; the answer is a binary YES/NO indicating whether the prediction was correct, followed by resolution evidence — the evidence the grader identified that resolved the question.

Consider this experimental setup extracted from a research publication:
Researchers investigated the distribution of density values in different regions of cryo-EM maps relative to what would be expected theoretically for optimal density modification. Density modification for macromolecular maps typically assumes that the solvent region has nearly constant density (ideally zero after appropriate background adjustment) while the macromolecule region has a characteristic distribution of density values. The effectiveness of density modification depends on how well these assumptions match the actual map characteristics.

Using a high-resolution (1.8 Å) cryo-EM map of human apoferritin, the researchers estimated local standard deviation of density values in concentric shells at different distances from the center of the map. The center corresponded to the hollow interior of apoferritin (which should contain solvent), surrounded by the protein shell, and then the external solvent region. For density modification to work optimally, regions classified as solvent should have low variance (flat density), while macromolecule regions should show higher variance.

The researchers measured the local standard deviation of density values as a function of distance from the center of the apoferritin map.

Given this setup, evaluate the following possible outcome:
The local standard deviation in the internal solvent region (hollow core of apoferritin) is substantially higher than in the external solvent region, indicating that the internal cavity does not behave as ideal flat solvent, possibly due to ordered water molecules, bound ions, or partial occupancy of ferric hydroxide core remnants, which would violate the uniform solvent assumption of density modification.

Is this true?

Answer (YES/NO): NO